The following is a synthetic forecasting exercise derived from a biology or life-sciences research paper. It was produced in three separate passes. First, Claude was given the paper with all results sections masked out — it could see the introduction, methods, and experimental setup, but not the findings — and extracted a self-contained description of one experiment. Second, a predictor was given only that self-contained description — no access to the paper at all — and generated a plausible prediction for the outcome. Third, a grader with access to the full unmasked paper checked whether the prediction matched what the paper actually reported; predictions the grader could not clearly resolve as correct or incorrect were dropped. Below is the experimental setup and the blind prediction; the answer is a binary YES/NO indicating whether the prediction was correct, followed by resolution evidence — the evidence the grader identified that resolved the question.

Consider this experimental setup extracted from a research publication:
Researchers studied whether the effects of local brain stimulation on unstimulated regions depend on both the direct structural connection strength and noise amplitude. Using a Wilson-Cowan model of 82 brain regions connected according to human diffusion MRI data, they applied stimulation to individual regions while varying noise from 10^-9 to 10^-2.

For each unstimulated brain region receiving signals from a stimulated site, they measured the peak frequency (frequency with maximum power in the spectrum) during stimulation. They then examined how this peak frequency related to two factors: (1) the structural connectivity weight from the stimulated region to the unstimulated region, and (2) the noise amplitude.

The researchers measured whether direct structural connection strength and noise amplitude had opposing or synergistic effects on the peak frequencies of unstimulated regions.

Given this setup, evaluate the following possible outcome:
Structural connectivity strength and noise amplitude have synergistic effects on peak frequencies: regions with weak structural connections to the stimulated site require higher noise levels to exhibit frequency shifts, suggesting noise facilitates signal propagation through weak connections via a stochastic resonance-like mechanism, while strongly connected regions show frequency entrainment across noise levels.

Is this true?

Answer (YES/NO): NO